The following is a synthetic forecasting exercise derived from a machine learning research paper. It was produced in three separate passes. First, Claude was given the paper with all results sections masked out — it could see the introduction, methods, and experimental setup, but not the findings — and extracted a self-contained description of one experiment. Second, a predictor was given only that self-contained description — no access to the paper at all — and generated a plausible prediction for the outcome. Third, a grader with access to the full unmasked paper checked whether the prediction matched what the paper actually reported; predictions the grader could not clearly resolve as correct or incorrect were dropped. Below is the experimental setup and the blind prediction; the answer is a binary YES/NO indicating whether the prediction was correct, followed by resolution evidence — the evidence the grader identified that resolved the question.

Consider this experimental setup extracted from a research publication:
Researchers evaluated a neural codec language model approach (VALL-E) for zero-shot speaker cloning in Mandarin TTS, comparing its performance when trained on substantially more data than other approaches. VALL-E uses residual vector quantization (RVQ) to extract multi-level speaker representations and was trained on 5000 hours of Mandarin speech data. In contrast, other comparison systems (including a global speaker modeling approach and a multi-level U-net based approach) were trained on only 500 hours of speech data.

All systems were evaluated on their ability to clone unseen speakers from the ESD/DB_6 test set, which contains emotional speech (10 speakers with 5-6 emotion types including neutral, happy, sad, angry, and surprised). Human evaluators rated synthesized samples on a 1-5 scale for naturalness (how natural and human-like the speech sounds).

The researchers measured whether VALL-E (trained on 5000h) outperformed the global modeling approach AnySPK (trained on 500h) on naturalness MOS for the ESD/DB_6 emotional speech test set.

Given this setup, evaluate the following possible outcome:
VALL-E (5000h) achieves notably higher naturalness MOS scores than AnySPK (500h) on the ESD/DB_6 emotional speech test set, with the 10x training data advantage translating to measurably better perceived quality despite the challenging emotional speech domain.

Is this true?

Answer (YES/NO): NO